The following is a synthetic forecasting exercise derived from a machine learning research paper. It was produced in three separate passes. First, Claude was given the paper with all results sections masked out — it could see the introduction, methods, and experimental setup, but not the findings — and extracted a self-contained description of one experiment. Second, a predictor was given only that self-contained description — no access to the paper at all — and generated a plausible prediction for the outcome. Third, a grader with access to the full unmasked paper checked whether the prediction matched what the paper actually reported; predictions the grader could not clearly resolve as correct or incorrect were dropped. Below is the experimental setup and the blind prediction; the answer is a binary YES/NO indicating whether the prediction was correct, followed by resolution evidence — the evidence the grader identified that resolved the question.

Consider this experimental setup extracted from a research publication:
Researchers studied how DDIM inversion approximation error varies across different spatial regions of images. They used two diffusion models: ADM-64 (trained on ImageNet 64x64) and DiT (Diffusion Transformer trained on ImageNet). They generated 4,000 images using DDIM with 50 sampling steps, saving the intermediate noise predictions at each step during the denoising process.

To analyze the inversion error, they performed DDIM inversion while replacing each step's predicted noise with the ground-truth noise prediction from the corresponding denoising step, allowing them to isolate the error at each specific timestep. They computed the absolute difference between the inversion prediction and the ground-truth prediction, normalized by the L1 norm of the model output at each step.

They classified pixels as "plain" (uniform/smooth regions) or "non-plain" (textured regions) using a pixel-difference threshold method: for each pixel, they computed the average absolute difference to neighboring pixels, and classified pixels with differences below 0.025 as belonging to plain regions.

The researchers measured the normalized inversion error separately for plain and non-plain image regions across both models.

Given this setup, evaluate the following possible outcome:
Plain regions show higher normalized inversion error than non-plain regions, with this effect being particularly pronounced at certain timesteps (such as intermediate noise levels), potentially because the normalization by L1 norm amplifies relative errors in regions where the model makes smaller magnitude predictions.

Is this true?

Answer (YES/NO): NO